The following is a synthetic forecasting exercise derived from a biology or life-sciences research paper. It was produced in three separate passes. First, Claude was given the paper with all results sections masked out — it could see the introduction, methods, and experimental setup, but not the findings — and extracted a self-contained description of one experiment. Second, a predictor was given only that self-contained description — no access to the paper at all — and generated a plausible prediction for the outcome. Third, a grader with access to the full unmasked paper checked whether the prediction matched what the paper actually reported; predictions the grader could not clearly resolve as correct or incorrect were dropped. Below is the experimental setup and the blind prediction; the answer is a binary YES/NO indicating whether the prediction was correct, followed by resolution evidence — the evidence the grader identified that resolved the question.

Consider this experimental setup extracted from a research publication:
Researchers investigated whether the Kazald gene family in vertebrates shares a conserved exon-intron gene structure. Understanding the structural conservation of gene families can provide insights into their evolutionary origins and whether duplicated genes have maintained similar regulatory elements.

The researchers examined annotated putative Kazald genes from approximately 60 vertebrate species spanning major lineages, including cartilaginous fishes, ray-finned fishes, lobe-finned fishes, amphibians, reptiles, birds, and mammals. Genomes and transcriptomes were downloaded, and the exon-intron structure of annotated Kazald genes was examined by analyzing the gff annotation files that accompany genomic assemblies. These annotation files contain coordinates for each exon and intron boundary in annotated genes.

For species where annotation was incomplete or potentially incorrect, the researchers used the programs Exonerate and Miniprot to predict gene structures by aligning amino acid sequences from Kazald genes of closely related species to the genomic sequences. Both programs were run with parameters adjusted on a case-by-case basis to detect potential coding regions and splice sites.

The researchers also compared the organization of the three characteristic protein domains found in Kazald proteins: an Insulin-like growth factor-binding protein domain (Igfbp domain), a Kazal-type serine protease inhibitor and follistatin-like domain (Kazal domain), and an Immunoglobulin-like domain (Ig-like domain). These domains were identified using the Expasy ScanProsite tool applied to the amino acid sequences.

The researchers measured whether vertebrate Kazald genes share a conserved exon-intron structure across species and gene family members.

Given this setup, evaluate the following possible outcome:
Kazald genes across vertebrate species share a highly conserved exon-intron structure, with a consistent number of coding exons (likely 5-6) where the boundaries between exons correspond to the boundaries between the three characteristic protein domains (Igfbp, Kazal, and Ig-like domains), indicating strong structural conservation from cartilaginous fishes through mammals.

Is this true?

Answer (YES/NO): NO